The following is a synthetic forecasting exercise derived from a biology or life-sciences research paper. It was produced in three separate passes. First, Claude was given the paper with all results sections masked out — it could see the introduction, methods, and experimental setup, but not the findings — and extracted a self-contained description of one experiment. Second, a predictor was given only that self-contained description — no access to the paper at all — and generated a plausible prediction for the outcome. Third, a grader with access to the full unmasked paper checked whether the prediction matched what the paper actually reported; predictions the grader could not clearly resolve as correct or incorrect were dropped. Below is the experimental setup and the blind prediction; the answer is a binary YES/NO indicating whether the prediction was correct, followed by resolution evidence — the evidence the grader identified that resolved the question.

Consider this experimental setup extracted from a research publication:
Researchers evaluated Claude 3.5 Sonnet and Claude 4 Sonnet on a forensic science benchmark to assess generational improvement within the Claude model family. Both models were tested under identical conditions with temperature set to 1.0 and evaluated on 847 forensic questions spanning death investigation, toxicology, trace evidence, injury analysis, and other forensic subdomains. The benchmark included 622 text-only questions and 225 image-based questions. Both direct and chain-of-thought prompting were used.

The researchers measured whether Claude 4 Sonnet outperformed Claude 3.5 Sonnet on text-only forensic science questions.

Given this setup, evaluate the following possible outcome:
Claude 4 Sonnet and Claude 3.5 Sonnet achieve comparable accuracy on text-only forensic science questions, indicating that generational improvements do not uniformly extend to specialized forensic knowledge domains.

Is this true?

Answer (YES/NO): NO